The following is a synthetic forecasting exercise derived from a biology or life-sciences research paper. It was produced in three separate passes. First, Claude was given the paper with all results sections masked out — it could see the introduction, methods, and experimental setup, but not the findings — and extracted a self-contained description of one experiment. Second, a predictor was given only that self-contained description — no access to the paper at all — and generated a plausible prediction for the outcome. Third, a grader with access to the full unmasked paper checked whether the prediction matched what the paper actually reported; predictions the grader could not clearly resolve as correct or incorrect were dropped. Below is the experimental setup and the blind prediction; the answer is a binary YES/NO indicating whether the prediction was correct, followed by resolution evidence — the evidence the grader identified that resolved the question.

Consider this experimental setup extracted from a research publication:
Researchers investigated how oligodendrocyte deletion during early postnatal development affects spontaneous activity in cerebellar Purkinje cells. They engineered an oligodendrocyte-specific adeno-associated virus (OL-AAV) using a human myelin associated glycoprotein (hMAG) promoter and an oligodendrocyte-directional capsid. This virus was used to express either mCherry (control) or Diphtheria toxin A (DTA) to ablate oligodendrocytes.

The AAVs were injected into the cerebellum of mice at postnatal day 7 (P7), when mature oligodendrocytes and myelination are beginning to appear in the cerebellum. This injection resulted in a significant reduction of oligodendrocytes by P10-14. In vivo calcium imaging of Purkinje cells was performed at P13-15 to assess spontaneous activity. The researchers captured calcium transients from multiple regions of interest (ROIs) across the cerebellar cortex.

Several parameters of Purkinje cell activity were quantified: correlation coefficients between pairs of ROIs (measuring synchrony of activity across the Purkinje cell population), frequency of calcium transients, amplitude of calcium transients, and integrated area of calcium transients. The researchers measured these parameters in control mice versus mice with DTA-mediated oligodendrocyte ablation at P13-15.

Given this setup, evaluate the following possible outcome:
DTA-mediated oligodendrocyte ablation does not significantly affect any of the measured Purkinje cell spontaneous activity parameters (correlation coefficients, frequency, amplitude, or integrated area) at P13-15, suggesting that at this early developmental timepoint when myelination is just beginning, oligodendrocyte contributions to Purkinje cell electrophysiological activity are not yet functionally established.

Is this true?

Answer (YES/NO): NO